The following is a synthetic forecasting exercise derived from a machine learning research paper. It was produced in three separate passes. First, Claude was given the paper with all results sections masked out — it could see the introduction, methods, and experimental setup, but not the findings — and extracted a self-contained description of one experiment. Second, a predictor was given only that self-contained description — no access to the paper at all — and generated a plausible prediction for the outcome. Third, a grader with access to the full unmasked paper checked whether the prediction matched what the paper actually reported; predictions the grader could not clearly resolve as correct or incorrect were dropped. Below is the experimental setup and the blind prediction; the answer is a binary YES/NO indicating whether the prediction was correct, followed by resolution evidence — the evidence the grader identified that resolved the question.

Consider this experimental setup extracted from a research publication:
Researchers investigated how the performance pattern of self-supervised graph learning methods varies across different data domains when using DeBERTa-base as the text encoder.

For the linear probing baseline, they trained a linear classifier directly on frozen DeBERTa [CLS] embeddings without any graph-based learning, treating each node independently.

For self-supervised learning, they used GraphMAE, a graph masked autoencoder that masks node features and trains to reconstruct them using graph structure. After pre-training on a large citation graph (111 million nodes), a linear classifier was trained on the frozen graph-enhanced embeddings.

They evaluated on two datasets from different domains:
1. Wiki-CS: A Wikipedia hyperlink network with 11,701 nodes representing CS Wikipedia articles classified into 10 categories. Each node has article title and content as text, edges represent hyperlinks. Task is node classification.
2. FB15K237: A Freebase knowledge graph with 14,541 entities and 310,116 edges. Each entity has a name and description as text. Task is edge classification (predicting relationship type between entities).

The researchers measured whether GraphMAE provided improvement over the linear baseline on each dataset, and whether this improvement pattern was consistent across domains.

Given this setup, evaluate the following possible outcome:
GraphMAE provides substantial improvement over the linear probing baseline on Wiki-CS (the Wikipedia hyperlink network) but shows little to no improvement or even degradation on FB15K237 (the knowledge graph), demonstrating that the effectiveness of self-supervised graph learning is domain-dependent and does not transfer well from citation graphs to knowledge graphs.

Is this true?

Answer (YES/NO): YES